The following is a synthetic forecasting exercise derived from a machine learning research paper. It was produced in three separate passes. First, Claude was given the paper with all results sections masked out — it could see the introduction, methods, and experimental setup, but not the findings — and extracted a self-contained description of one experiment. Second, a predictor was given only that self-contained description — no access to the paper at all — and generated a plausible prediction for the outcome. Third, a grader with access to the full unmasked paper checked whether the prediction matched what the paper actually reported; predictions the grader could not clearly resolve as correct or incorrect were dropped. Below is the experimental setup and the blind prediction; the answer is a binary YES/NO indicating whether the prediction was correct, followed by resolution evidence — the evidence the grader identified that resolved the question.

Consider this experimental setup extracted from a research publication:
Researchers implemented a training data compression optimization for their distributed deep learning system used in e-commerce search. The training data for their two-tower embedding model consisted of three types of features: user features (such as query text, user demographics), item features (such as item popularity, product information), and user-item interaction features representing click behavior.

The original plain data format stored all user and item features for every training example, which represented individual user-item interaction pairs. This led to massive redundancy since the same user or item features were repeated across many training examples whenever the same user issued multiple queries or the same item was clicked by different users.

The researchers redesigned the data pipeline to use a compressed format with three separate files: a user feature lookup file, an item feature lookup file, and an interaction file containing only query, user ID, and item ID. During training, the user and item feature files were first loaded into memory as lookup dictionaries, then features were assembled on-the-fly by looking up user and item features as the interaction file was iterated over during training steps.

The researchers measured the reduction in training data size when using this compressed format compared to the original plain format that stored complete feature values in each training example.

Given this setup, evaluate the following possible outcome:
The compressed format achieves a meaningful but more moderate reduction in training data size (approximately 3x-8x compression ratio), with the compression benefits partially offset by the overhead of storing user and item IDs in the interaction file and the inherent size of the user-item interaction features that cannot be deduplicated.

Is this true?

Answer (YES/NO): NO